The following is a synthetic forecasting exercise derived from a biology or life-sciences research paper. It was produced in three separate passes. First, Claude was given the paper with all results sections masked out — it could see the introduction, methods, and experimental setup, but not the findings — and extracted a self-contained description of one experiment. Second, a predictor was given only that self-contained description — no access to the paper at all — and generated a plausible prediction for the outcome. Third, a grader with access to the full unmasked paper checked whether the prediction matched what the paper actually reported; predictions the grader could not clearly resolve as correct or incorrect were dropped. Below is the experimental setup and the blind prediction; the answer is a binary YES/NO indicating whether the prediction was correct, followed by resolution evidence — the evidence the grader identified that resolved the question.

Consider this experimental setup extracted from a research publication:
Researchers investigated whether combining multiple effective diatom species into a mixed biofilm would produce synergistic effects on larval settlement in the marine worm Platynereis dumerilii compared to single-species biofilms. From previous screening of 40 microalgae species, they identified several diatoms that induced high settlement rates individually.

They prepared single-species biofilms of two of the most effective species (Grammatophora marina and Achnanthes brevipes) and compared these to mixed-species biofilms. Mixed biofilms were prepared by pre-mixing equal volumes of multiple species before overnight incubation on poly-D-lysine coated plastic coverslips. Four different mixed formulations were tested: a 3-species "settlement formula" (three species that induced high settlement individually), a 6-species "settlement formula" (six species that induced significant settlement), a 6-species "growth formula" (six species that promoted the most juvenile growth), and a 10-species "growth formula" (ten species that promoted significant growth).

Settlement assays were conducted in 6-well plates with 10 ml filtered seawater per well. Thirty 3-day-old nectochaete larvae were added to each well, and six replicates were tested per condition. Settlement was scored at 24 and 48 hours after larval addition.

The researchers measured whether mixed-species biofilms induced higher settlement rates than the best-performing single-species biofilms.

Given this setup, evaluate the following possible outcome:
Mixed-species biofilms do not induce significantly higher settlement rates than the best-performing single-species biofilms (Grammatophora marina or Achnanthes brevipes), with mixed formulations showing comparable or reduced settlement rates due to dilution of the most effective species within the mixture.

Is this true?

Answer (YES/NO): YES